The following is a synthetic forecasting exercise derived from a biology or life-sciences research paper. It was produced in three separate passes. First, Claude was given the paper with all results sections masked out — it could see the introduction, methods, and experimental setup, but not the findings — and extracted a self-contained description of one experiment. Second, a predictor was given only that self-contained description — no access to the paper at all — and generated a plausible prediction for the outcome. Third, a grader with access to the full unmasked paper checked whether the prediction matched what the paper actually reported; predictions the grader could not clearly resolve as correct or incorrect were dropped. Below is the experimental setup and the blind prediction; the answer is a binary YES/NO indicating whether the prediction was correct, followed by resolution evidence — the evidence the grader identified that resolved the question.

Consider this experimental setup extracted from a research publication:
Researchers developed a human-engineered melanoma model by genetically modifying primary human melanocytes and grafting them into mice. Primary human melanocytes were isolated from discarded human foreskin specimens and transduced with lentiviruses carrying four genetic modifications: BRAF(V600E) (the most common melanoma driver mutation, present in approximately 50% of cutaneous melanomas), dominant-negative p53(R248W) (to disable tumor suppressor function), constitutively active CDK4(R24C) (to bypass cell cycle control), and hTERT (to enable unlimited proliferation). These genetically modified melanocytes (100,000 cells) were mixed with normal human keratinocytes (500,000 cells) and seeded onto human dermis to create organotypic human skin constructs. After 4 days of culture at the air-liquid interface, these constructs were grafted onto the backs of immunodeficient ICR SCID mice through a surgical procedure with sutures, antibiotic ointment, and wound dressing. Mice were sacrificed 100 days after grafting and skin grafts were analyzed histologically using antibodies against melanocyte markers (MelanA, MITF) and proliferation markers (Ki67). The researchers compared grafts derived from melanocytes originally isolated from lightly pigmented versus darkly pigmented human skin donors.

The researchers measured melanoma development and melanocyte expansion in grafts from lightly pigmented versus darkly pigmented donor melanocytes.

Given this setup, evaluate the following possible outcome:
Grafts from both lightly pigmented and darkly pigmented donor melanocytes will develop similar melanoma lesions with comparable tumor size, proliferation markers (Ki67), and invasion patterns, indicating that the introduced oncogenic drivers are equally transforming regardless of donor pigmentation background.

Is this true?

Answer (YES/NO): NO